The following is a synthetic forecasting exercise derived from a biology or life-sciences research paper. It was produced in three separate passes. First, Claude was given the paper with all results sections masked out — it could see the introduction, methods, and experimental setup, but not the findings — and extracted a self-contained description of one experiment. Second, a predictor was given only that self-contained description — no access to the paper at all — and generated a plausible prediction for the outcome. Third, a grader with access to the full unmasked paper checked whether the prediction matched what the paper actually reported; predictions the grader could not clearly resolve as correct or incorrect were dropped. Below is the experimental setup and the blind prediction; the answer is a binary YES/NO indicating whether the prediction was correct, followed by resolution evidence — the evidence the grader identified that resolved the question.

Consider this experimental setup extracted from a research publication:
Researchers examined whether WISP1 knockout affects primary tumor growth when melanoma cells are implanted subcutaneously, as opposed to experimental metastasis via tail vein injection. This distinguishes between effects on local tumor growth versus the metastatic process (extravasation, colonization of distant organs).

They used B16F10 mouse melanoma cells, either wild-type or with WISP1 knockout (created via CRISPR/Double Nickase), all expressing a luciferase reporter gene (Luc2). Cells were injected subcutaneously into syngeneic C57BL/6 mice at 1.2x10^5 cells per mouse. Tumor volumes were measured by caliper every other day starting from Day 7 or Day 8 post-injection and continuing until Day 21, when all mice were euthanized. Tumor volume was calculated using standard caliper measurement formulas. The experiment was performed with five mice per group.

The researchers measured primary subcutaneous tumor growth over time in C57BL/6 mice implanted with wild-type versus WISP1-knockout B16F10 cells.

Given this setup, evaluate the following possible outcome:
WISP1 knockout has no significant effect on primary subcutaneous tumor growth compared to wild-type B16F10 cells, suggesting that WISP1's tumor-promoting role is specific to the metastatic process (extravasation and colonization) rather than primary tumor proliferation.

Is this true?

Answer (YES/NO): NO